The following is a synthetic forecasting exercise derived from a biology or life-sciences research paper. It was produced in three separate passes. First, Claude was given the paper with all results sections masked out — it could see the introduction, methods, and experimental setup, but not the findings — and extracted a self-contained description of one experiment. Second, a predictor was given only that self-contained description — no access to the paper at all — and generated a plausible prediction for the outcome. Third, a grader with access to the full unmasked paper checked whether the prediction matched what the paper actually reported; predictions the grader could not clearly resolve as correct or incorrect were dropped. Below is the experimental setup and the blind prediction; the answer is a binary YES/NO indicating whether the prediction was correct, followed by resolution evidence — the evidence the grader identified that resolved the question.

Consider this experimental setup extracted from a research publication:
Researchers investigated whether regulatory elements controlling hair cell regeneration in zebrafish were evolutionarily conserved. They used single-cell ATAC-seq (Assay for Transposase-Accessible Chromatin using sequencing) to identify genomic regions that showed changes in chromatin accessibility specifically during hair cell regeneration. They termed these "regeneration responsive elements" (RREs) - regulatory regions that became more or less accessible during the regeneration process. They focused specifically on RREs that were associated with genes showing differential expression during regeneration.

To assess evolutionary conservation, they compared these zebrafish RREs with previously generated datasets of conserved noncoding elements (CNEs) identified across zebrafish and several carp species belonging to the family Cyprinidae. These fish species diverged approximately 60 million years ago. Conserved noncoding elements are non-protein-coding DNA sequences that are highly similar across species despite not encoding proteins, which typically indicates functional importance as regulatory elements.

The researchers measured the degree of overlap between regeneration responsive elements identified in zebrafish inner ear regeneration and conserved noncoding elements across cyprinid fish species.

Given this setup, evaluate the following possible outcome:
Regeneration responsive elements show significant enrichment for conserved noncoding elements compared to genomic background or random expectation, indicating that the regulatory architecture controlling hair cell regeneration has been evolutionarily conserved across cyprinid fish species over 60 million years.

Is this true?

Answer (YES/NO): YES